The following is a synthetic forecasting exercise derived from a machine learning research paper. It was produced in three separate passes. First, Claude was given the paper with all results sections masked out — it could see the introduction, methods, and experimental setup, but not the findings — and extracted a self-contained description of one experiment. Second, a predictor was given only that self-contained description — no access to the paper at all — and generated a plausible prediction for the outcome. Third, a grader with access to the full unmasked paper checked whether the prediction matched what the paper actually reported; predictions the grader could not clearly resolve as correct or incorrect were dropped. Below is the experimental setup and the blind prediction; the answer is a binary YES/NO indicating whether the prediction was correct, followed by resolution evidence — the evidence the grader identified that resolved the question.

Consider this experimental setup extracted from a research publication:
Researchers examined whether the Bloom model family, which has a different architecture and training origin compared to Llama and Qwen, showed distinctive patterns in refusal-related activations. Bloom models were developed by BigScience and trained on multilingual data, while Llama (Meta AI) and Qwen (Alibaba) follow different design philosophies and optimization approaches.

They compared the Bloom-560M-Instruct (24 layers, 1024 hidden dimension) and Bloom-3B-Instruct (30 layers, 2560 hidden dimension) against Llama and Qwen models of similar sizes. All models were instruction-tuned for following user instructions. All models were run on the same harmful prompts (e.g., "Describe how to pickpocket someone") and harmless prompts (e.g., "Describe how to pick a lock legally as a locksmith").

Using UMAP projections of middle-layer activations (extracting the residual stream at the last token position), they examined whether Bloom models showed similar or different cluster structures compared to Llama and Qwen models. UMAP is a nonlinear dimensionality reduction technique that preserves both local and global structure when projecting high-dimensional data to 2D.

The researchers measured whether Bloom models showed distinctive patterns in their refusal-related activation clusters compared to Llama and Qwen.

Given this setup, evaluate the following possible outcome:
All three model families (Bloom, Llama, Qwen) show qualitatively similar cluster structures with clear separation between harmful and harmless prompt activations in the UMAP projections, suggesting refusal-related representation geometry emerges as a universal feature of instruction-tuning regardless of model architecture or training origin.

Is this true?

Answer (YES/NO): NO